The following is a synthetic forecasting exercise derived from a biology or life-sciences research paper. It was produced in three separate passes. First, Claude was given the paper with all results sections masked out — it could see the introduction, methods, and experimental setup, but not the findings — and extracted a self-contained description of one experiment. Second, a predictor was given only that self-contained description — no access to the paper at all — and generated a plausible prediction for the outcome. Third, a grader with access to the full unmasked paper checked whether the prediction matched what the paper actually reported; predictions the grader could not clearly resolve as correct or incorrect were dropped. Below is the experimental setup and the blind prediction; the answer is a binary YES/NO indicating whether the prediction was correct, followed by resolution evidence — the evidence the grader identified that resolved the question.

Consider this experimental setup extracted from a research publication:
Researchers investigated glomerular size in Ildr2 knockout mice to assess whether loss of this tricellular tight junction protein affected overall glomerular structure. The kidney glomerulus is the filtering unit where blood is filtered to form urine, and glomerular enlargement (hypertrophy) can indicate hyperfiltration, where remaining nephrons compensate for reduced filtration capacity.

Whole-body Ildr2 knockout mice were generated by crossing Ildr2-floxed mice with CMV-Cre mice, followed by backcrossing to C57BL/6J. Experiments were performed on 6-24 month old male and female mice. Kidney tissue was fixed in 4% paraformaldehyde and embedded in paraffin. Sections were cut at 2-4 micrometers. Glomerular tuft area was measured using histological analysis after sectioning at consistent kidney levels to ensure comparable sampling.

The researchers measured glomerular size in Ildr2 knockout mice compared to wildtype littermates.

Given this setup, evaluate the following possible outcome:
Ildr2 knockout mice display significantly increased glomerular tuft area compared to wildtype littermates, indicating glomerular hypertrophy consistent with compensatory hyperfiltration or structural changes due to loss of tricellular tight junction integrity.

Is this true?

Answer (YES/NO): YES